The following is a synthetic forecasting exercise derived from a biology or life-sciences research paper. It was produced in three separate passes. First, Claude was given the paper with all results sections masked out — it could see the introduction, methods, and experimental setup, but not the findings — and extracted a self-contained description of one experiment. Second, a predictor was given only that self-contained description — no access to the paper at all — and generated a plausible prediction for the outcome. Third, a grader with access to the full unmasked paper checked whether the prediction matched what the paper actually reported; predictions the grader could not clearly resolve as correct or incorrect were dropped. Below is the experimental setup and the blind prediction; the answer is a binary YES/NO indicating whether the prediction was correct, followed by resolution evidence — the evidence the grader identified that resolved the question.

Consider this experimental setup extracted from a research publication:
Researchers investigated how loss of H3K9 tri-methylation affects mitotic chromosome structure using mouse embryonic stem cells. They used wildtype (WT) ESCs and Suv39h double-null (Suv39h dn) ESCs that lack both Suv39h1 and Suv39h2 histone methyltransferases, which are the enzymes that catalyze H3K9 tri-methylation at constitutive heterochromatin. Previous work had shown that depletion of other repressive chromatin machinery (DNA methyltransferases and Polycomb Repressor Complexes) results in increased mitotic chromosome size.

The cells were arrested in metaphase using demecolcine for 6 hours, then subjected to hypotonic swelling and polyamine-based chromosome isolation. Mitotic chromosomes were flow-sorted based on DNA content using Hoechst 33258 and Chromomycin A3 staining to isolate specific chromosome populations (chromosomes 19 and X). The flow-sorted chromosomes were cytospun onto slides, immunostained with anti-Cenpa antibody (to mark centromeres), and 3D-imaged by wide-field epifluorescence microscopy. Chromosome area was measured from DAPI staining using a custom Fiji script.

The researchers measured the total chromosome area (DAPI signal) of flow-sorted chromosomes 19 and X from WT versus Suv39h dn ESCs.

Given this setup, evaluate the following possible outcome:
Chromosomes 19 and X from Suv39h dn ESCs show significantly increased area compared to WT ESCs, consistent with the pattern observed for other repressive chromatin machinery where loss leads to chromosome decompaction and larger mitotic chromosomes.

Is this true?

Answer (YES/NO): NO